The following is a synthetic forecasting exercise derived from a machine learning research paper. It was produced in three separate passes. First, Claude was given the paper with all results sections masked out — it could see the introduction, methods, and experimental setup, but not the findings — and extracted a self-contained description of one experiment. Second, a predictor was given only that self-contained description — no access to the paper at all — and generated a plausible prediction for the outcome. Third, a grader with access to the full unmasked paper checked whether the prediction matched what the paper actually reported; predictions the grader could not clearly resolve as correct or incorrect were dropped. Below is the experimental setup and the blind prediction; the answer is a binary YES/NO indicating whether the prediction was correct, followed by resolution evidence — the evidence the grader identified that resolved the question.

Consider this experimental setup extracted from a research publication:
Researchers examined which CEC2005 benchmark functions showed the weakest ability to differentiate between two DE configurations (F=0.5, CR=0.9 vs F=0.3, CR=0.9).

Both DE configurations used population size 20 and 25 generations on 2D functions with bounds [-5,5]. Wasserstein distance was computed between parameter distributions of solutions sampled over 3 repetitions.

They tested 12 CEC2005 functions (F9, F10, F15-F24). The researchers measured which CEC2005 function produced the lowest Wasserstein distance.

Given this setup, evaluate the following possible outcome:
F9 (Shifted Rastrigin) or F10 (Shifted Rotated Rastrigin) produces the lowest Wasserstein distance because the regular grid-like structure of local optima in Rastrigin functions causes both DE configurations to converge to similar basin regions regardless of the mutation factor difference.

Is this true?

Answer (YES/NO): YES